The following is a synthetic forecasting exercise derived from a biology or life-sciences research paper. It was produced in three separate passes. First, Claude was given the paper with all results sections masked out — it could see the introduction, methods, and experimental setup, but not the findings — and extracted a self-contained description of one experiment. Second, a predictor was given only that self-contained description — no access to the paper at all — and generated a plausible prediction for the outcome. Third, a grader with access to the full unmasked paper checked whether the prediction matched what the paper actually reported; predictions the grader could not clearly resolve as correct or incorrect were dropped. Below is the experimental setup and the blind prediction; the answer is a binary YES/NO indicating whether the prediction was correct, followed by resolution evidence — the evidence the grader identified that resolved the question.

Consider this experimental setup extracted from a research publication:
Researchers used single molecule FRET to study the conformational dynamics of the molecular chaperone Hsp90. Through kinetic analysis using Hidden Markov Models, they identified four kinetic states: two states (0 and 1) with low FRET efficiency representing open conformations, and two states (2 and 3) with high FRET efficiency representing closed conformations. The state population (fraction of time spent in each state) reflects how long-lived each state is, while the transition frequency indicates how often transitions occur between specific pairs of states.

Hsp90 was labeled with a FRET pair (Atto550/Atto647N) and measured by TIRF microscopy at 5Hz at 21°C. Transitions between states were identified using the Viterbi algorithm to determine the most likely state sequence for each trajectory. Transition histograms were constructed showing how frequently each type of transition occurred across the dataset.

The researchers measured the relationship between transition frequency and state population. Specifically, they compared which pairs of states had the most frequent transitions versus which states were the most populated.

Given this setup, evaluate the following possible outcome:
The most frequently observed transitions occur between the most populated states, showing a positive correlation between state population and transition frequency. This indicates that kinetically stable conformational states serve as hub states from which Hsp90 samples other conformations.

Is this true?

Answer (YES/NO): NO